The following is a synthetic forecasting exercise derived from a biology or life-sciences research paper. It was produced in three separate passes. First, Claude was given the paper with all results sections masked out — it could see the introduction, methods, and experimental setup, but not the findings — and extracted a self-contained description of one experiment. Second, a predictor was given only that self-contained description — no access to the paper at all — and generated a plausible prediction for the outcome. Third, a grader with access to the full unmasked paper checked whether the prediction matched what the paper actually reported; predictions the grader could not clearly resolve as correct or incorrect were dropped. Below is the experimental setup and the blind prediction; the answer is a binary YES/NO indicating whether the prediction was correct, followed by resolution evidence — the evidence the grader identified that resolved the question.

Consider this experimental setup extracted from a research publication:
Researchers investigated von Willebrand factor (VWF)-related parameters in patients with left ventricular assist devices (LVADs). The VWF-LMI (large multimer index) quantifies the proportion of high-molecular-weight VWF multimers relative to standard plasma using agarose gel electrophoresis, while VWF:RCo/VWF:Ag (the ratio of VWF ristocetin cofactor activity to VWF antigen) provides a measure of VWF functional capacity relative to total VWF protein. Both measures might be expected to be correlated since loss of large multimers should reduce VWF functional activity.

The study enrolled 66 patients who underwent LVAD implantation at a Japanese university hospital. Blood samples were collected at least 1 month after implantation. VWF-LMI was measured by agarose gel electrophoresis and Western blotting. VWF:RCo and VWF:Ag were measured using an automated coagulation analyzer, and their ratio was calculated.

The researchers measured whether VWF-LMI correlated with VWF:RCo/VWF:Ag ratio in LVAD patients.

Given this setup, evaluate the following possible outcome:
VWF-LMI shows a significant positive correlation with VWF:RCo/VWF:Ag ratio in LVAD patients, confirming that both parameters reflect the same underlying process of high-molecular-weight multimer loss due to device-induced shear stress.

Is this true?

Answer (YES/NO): YES